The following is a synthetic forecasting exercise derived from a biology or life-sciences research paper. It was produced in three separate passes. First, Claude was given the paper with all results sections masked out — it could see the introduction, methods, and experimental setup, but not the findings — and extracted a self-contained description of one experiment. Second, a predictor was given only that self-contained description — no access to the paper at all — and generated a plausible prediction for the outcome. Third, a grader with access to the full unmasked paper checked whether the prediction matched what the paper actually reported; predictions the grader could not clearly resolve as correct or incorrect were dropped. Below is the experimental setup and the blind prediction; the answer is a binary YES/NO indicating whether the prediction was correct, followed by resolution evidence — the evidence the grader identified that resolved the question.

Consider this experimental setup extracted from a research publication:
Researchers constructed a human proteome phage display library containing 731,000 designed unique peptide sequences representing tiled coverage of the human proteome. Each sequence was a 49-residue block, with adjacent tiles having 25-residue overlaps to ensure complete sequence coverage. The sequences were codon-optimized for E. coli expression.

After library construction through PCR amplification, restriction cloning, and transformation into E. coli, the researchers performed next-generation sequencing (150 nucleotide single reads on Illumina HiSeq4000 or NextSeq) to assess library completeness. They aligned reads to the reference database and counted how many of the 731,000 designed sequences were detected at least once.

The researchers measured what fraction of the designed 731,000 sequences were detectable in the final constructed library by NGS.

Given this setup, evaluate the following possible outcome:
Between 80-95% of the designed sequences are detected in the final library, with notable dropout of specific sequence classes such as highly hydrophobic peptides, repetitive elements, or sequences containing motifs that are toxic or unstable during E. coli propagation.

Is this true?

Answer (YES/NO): NO